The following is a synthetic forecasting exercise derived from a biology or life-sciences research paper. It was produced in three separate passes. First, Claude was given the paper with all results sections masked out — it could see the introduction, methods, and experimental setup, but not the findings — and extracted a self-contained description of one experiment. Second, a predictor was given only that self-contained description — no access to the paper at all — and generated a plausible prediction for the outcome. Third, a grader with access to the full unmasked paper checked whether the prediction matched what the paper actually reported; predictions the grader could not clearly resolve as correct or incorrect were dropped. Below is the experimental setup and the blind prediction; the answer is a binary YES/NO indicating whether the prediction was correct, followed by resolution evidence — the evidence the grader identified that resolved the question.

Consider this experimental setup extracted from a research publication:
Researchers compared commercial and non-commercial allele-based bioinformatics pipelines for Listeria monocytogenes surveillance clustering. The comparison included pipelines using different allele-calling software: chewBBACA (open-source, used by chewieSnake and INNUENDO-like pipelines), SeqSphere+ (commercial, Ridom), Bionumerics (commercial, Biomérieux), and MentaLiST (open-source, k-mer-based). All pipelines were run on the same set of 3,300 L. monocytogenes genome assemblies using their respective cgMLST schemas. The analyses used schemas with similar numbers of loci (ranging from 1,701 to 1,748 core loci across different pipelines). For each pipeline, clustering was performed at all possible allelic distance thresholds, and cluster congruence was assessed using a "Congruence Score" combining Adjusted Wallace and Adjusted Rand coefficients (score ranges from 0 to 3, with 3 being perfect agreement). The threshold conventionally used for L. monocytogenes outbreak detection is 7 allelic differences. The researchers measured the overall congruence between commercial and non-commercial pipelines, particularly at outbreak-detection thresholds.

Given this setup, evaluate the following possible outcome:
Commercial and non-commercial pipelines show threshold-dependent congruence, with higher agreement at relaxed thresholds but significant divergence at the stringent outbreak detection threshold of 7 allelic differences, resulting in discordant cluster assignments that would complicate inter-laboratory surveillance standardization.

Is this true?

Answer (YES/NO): NO